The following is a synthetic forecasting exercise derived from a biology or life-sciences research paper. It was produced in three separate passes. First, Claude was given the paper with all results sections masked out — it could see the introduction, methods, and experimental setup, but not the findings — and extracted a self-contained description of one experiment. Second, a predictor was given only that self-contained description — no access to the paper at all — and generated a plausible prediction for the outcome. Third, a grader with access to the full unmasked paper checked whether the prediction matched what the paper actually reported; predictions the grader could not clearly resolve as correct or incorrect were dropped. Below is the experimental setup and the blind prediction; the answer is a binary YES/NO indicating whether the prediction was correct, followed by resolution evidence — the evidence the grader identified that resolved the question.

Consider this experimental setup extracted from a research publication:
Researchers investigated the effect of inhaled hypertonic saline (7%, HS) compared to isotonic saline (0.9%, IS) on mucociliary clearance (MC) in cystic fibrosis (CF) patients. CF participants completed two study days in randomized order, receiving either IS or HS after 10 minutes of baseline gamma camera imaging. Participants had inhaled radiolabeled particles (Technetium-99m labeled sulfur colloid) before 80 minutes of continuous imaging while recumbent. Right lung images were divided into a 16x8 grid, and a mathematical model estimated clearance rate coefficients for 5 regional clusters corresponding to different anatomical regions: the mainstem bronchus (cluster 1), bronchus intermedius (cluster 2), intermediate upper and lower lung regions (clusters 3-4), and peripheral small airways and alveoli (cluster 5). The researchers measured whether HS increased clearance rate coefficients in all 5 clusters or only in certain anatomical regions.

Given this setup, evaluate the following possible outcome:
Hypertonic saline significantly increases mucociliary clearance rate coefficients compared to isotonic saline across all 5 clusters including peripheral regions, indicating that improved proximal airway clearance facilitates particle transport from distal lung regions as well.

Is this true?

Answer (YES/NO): YES